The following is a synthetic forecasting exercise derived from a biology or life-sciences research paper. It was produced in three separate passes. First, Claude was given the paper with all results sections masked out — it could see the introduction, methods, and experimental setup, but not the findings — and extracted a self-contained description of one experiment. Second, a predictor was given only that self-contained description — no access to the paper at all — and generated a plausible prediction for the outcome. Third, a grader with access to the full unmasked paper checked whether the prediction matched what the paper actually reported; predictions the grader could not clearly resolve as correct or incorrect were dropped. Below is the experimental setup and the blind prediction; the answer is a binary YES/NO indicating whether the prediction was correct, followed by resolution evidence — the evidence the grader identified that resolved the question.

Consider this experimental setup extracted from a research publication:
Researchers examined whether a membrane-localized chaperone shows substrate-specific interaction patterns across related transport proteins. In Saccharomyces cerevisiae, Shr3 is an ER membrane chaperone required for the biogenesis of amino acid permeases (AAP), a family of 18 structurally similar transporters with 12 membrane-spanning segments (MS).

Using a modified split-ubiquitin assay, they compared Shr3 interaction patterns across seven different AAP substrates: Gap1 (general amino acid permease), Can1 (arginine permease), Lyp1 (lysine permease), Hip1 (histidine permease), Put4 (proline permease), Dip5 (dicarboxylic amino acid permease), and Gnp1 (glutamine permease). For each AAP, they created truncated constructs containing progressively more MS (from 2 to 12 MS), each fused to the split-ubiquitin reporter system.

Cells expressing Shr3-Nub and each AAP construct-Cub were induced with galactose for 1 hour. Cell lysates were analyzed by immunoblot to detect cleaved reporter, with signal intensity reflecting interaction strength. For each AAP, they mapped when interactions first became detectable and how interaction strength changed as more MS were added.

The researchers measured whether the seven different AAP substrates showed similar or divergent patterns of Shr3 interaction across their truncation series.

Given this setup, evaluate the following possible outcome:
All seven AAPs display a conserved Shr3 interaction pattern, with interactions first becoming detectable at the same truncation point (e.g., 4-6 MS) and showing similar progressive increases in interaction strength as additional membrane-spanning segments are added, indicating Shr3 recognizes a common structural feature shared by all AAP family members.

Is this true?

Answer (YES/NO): NO